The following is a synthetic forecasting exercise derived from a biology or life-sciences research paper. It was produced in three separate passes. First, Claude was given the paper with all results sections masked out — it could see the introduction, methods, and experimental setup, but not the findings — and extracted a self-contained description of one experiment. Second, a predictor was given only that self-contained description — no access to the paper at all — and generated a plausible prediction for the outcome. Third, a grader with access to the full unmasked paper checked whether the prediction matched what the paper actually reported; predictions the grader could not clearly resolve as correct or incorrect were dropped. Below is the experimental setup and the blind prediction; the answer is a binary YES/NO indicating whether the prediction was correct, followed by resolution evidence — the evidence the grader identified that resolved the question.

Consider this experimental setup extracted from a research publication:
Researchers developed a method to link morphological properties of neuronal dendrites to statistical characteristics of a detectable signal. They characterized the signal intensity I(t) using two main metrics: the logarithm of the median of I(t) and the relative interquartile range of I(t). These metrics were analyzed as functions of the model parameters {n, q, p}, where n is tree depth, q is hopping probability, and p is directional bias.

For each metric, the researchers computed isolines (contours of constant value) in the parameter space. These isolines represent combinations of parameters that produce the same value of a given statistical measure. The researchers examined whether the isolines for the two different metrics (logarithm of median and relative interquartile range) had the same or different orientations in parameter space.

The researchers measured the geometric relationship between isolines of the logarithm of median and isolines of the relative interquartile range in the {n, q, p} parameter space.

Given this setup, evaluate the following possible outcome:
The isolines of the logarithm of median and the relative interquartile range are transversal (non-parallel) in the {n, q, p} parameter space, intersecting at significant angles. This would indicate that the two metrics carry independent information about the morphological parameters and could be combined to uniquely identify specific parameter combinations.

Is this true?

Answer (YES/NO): YES